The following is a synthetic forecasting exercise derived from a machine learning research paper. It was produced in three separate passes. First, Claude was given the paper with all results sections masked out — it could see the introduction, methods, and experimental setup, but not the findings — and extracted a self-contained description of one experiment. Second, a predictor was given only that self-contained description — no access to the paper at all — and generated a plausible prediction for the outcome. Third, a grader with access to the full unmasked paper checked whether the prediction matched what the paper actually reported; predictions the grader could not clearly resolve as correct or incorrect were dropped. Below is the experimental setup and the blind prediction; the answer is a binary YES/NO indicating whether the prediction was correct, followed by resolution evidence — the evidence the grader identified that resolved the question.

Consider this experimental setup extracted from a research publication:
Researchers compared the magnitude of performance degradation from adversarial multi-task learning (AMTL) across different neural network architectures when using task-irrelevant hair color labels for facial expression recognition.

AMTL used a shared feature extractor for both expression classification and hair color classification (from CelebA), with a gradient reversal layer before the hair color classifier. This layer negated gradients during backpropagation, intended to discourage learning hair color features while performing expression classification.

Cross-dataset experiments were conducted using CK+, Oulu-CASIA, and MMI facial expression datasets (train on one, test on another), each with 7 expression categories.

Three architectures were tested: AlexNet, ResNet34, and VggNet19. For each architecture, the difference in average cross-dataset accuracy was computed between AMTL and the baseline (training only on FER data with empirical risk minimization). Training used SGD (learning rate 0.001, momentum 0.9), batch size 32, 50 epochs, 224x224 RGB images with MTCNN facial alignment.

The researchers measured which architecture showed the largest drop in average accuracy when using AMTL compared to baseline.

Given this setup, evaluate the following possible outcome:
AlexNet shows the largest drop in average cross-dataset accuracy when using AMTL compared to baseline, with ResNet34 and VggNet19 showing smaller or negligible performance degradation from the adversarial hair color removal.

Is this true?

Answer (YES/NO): NO